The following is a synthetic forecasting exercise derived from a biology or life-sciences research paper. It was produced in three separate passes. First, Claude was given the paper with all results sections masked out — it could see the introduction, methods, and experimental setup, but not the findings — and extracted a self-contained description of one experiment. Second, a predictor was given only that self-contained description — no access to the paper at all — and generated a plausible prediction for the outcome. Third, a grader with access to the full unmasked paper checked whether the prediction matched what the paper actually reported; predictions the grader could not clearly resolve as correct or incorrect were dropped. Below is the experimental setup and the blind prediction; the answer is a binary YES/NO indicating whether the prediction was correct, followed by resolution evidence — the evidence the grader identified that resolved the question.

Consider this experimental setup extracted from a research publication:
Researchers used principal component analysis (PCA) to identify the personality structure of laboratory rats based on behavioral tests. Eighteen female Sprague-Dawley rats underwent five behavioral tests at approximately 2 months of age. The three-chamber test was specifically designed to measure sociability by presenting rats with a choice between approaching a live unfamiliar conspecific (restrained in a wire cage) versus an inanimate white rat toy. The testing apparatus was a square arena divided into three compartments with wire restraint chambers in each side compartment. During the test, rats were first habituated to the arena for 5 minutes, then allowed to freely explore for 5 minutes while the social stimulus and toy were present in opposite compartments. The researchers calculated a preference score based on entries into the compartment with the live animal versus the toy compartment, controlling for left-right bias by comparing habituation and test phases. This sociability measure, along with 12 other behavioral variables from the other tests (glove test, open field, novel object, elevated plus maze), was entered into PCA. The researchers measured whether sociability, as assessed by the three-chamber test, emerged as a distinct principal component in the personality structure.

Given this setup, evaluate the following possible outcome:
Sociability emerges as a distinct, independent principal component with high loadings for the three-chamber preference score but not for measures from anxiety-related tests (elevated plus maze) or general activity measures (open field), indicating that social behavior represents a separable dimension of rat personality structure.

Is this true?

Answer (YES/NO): NO